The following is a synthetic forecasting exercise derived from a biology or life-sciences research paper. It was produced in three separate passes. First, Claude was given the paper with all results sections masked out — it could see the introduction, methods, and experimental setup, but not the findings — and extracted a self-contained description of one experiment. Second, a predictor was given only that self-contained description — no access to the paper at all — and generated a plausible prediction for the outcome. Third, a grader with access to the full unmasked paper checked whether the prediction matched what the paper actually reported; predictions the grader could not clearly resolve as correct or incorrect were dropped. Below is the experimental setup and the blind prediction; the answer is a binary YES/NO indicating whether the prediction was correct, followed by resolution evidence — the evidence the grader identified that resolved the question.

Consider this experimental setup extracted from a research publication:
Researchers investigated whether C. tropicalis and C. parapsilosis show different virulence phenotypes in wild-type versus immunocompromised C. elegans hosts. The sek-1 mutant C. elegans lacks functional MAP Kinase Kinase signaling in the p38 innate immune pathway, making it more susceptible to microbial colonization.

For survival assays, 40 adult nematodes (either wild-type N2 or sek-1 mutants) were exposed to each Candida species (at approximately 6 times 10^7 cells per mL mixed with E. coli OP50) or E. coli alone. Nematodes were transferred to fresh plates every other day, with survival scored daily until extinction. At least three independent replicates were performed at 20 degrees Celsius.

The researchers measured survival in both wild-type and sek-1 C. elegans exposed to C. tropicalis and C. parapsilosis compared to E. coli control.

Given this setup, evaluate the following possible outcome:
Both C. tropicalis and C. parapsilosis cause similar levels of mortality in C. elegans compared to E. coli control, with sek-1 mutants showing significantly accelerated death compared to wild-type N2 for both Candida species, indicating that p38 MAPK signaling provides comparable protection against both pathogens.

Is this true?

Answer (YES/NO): NO